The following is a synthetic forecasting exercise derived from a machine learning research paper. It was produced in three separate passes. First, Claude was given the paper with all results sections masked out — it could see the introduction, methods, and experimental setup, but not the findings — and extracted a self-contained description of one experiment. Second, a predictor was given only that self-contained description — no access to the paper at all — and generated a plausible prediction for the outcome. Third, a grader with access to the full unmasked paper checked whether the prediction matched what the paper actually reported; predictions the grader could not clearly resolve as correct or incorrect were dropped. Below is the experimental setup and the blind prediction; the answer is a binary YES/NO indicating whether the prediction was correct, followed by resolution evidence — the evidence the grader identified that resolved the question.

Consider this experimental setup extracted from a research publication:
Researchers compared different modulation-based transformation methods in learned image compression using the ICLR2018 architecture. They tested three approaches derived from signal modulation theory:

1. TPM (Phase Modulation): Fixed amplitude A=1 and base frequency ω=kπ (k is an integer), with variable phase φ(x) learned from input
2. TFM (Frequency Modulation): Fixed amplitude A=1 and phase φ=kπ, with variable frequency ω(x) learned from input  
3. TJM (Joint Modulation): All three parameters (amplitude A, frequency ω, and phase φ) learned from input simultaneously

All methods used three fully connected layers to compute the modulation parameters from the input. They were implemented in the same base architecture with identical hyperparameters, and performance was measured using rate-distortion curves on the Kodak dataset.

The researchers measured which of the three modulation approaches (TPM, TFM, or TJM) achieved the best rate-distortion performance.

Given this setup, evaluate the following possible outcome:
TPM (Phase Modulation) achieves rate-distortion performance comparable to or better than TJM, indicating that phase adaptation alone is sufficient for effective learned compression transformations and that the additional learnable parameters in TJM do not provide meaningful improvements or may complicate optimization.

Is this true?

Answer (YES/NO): NO